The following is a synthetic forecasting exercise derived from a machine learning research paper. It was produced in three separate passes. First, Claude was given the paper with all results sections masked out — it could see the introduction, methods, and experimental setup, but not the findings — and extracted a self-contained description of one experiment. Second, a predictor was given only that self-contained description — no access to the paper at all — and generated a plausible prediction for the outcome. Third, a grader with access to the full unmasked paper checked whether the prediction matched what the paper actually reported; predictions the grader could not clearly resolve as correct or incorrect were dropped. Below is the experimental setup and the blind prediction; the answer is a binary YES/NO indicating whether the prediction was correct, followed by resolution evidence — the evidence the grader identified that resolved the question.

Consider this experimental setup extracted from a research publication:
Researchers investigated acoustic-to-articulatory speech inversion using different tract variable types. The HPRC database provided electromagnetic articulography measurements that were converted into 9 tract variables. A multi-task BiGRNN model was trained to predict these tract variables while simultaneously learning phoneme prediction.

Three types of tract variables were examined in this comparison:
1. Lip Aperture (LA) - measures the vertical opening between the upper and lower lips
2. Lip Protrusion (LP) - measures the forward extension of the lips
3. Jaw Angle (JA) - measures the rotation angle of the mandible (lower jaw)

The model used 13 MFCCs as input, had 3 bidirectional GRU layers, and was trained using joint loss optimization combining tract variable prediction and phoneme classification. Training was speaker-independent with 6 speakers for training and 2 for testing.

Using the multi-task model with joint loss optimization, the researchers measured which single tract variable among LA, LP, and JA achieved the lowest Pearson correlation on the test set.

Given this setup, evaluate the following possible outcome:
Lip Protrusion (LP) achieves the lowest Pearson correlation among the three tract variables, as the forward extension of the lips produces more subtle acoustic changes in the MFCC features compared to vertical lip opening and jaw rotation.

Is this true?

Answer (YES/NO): YES